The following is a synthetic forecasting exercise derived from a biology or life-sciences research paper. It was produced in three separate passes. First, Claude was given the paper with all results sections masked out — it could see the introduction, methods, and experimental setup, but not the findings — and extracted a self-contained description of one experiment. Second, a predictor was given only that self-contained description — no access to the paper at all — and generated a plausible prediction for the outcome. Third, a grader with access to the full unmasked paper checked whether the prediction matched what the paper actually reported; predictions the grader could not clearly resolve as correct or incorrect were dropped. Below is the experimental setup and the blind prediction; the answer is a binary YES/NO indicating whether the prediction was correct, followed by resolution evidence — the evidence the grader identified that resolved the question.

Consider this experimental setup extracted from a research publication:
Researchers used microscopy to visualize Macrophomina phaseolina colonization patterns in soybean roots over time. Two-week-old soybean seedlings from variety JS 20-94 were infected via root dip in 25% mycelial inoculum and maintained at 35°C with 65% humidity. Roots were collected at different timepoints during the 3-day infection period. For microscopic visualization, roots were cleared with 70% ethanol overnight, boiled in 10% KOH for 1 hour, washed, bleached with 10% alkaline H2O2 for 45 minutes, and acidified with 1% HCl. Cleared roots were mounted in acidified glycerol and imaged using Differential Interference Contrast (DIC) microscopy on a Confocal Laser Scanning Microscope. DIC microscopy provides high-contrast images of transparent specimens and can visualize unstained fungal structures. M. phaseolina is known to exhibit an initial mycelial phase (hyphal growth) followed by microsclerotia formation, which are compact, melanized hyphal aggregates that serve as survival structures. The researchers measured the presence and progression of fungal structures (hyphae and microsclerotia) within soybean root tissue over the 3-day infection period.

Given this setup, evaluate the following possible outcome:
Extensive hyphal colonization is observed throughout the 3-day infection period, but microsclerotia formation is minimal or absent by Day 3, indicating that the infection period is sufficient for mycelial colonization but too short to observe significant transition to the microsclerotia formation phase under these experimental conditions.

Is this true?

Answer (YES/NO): NO